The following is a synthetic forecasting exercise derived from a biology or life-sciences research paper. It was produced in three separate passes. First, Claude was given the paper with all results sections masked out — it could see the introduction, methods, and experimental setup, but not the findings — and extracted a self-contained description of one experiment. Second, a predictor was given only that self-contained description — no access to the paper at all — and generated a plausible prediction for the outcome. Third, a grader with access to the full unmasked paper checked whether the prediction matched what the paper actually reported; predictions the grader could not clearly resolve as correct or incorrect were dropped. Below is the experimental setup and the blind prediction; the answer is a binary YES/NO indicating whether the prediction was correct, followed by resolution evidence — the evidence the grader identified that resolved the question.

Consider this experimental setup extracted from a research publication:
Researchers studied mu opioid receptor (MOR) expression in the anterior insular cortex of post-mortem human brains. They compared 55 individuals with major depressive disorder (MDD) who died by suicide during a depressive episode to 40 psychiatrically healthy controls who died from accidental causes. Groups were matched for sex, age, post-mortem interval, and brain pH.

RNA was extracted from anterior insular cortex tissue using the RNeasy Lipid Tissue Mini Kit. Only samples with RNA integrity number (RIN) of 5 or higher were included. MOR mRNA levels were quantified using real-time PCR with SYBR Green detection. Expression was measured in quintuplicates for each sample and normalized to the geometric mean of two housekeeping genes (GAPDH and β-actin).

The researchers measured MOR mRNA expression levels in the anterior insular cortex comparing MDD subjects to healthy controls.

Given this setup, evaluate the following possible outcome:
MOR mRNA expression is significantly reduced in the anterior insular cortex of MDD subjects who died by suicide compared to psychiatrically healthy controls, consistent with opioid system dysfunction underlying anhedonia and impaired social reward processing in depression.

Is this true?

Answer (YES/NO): NO